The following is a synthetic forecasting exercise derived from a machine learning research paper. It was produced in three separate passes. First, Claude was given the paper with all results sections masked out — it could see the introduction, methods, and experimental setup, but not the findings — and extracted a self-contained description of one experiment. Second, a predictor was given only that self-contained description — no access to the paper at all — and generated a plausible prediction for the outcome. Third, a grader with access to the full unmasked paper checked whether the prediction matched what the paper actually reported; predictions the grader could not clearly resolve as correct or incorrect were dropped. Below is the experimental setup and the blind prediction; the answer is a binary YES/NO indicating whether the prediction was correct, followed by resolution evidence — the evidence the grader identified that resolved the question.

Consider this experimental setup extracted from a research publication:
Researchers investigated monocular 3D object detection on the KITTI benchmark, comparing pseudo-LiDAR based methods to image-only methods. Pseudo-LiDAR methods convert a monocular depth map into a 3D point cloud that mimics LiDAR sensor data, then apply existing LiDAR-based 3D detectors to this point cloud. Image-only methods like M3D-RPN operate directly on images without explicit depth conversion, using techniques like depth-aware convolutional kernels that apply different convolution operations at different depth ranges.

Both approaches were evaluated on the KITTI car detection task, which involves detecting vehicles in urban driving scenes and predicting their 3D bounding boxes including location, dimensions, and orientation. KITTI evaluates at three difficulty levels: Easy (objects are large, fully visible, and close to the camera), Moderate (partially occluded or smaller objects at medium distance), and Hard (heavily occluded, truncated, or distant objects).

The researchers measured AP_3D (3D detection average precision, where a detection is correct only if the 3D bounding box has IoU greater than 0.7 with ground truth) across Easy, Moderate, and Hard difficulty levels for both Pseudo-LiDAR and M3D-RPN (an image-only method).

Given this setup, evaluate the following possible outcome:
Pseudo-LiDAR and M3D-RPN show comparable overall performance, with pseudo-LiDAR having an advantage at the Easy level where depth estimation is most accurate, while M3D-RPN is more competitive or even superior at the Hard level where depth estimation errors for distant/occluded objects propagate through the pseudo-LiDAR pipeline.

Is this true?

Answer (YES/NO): YES